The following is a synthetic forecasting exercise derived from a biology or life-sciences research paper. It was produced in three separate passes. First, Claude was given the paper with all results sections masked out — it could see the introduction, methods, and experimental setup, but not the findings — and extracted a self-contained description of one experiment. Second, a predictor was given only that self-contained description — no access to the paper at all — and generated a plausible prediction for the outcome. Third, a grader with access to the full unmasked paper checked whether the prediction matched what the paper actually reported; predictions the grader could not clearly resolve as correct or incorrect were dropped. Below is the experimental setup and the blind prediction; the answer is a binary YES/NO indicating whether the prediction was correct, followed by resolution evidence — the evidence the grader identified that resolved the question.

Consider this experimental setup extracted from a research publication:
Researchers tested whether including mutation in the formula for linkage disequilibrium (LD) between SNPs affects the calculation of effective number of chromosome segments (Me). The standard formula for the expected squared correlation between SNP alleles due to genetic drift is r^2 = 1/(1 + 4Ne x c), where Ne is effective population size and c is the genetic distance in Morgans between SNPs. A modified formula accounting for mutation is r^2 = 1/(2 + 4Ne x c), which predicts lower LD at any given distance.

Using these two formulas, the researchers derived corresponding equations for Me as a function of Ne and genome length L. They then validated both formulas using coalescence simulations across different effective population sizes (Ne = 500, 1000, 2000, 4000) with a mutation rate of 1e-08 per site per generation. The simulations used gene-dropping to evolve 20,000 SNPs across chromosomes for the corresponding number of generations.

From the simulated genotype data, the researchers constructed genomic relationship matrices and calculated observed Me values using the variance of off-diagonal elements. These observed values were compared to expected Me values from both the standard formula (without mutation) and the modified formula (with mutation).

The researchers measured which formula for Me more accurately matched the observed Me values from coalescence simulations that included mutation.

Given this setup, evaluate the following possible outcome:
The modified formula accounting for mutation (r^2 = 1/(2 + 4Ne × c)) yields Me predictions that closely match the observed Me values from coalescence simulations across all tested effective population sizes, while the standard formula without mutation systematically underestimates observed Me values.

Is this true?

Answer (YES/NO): NO